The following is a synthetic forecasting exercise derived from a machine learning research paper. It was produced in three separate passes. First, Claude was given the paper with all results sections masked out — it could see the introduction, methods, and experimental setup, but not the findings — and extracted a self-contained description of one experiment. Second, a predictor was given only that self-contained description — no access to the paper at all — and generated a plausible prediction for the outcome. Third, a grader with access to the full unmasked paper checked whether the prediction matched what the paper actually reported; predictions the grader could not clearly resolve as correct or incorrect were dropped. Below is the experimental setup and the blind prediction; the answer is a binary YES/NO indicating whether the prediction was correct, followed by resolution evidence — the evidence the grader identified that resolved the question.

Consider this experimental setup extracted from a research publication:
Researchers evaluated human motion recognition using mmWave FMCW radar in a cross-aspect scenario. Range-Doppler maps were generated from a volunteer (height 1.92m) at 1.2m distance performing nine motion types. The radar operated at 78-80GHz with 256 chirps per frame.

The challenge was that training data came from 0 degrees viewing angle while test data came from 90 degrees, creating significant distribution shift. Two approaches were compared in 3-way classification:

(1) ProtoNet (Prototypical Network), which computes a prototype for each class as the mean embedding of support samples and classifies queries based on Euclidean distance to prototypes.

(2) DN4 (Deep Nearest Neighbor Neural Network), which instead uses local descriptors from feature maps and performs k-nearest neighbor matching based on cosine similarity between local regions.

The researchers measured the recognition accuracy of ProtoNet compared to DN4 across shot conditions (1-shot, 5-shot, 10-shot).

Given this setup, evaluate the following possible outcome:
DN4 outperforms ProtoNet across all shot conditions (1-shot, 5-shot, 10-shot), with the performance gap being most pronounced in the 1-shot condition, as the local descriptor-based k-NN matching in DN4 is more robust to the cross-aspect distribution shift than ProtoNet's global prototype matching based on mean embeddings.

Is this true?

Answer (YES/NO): NO